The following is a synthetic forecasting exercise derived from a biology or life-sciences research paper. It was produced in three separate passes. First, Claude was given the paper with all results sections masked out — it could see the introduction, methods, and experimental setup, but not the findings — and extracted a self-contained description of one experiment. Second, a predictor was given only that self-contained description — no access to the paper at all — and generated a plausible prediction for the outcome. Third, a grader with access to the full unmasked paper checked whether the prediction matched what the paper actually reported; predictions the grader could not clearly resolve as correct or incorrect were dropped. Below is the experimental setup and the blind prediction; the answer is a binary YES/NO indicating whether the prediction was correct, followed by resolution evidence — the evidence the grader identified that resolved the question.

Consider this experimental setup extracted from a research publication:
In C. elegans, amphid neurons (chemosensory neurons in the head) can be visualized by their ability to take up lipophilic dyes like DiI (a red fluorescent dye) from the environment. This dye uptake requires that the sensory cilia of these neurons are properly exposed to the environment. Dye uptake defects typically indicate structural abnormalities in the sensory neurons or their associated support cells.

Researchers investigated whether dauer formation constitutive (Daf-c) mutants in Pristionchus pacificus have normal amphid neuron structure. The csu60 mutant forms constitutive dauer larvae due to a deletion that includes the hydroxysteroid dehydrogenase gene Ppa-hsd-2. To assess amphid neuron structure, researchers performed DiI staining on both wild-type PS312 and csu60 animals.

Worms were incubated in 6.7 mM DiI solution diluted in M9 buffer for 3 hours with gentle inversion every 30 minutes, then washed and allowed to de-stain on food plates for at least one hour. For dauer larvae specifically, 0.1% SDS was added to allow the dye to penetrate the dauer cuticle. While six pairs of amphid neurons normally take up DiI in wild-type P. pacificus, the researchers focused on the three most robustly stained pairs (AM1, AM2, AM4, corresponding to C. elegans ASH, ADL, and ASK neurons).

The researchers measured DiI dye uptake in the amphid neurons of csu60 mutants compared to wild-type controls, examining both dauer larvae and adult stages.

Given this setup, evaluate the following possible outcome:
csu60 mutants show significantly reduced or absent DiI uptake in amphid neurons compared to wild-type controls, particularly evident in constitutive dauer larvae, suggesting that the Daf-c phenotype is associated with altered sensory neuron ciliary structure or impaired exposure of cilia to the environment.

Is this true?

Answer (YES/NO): NO